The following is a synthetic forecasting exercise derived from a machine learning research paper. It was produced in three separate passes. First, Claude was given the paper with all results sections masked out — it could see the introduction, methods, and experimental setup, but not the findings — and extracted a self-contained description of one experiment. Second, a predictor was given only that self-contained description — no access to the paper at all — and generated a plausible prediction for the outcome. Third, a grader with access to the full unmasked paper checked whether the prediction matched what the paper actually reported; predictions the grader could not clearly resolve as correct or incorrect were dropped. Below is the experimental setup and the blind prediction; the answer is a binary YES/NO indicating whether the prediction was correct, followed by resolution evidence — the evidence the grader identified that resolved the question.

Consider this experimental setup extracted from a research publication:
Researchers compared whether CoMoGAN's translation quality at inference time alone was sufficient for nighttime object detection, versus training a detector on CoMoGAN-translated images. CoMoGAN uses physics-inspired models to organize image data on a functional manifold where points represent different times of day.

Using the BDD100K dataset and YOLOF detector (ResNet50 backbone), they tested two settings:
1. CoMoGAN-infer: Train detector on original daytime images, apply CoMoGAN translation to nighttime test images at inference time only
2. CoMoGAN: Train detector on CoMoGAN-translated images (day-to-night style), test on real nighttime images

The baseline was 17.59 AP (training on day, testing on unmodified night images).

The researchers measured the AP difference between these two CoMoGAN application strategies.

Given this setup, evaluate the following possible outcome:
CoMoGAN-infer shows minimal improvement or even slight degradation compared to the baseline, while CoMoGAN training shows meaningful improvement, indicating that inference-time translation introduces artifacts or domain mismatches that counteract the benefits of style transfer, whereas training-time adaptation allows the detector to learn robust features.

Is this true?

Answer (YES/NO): NO